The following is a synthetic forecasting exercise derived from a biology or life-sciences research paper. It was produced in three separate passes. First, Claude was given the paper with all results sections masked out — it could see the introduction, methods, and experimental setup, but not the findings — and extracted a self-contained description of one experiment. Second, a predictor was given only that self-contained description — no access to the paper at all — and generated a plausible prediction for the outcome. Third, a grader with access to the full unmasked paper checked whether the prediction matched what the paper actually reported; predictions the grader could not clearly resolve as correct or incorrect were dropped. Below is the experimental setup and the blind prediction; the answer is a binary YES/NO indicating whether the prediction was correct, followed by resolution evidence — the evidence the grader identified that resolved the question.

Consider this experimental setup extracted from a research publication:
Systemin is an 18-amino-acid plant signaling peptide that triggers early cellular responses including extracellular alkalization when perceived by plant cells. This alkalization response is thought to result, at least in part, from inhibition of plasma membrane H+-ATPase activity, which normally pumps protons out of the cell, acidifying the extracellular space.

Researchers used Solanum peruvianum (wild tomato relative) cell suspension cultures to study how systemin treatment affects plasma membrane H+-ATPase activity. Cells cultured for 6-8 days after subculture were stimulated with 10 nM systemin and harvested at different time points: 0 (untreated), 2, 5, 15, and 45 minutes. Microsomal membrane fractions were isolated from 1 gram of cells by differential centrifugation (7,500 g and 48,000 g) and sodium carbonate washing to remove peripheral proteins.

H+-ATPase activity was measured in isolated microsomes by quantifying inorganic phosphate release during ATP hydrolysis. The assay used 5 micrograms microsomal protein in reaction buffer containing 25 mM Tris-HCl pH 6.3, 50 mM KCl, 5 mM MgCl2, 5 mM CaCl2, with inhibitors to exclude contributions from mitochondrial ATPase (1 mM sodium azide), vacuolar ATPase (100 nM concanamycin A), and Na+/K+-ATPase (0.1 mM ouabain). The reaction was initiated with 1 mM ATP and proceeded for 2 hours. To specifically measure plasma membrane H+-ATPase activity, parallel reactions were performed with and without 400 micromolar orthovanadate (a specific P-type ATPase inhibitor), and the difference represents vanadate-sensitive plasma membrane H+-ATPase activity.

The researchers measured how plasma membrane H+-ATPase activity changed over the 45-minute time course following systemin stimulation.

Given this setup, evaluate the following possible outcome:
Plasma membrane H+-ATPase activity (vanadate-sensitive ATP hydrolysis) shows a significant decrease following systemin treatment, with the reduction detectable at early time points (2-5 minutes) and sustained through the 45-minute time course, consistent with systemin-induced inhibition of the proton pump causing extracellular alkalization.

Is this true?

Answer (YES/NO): NO